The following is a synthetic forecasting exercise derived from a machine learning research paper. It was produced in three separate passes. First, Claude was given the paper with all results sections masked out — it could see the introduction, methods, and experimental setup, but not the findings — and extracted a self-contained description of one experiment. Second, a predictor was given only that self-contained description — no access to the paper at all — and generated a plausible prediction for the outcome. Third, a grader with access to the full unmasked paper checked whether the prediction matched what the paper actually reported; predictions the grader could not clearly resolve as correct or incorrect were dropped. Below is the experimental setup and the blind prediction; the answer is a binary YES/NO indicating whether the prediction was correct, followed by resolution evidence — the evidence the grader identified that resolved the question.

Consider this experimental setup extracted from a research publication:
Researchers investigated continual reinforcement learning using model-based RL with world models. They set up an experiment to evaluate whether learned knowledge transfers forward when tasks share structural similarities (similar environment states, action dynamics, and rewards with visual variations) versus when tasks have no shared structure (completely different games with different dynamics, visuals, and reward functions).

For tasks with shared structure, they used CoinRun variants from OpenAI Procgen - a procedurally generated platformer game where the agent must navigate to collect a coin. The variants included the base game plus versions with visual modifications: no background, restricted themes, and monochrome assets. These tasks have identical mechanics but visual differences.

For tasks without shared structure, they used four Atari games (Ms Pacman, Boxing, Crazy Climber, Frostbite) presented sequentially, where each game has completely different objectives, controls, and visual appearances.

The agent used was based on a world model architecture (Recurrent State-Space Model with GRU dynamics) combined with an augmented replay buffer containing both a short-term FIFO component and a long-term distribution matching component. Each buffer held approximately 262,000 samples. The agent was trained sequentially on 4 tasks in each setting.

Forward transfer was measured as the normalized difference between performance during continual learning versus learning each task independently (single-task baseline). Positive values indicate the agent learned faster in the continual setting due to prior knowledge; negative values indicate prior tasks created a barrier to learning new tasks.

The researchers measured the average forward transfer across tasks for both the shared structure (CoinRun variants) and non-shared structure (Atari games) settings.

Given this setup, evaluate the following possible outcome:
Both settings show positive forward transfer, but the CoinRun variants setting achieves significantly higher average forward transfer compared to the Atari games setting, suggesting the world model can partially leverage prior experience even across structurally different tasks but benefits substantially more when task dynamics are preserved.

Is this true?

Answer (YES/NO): NO